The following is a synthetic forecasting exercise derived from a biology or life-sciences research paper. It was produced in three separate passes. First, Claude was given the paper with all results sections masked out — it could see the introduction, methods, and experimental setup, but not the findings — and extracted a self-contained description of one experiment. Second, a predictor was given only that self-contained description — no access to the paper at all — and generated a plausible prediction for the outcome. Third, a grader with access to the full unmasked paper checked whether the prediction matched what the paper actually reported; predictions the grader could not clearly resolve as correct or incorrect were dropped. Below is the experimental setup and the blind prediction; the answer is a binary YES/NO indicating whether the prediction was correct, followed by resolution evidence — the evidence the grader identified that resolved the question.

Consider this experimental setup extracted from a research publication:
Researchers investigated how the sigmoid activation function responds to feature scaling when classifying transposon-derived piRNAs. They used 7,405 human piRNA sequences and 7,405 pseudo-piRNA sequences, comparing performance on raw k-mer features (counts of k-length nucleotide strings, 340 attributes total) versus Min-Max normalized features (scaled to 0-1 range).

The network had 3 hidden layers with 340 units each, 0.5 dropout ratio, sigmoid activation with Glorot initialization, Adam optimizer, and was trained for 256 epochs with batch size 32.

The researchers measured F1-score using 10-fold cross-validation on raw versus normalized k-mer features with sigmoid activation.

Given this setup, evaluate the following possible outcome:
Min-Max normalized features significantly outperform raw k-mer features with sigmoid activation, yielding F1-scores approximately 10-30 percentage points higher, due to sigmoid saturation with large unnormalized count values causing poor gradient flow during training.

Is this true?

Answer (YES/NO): NO